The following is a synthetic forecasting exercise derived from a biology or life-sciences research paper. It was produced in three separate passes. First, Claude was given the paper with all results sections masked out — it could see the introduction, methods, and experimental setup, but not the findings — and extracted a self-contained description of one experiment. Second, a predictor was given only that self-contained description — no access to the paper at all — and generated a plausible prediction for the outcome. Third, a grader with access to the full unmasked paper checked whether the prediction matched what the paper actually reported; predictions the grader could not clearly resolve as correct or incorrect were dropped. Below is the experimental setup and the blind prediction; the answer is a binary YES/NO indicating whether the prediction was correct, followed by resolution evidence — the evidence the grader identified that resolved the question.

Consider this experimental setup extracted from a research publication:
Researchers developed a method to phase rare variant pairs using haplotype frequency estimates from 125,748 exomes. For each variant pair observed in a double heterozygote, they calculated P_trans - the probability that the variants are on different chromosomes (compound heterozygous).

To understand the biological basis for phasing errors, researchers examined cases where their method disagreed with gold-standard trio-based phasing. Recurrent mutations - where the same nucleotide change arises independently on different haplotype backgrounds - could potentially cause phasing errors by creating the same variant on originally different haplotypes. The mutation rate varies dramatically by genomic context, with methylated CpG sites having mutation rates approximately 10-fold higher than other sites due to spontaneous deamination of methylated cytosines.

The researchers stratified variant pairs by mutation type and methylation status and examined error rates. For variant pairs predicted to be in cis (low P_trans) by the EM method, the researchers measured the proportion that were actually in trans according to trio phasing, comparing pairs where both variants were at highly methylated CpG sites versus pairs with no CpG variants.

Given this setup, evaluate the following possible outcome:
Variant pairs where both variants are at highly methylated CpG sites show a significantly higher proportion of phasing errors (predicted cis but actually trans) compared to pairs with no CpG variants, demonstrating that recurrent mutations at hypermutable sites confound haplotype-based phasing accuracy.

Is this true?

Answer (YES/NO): NO